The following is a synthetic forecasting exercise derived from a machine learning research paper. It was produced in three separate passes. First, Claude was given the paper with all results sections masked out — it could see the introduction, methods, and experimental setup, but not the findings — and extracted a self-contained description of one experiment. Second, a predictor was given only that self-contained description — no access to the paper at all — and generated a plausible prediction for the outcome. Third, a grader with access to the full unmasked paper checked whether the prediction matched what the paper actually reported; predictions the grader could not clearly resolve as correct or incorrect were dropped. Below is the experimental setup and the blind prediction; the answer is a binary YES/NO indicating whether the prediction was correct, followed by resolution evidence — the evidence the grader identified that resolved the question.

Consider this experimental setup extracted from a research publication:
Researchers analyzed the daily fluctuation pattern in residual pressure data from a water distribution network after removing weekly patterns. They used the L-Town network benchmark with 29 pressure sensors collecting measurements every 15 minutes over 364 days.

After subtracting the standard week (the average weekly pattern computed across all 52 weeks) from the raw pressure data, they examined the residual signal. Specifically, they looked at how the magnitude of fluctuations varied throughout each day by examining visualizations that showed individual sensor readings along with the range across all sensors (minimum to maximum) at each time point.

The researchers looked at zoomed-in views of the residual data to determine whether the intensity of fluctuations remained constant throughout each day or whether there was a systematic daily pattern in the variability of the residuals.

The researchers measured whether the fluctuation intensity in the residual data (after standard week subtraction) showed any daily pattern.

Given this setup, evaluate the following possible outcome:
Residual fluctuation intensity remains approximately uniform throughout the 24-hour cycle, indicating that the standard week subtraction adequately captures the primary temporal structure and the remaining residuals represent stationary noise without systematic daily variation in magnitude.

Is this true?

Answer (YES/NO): NO